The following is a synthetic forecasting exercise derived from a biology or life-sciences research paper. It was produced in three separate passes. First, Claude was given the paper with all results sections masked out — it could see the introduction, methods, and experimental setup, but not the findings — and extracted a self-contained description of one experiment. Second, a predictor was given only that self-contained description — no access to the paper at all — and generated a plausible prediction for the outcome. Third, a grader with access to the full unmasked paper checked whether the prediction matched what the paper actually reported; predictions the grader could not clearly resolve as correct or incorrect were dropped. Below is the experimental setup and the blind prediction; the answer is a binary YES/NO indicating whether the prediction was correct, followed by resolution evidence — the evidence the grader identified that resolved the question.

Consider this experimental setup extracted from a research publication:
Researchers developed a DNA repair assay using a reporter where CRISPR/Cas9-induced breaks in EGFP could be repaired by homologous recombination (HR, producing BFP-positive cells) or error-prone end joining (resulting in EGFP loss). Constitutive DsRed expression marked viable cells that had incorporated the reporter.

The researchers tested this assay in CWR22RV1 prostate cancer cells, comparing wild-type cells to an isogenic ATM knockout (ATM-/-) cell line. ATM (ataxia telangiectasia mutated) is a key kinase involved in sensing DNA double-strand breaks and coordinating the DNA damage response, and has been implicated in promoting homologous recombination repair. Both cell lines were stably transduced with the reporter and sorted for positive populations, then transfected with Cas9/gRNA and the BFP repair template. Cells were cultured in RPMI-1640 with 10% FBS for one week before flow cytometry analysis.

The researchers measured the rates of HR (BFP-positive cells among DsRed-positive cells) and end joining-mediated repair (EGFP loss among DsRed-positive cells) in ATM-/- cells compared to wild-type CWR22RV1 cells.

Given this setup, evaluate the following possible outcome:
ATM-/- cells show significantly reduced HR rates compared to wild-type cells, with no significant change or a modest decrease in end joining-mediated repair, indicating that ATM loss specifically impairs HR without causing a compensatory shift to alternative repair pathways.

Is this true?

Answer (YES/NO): NO